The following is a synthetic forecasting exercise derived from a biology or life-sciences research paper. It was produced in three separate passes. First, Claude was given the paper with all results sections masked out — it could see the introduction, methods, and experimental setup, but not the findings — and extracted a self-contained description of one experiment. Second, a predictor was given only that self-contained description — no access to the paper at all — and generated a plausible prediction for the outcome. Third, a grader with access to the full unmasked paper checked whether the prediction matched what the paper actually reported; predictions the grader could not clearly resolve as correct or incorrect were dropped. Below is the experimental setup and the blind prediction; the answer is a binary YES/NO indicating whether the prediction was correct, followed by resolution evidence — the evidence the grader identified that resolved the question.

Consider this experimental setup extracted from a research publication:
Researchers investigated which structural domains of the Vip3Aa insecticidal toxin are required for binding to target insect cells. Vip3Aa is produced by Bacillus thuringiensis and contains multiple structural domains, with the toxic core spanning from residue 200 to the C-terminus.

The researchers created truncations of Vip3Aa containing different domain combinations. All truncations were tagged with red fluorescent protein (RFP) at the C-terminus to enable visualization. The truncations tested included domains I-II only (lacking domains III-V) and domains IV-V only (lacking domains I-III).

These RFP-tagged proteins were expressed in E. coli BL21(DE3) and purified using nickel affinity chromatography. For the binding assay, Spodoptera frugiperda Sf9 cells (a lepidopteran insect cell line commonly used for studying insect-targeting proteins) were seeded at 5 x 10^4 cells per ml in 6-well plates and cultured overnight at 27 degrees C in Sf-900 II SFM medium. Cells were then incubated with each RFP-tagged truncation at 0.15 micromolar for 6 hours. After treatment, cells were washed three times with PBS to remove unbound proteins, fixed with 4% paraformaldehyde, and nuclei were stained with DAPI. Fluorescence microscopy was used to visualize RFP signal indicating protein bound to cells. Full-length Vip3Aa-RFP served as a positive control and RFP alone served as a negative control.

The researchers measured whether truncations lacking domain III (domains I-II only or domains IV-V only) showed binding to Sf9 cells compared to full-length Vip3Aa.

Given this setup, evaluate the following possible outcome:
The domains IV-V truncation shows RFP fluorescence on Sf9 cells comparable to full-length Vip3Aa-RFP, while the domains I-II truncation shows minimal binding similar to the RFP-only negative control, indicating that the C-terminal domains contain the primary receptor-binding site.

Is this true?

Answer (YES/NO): NO